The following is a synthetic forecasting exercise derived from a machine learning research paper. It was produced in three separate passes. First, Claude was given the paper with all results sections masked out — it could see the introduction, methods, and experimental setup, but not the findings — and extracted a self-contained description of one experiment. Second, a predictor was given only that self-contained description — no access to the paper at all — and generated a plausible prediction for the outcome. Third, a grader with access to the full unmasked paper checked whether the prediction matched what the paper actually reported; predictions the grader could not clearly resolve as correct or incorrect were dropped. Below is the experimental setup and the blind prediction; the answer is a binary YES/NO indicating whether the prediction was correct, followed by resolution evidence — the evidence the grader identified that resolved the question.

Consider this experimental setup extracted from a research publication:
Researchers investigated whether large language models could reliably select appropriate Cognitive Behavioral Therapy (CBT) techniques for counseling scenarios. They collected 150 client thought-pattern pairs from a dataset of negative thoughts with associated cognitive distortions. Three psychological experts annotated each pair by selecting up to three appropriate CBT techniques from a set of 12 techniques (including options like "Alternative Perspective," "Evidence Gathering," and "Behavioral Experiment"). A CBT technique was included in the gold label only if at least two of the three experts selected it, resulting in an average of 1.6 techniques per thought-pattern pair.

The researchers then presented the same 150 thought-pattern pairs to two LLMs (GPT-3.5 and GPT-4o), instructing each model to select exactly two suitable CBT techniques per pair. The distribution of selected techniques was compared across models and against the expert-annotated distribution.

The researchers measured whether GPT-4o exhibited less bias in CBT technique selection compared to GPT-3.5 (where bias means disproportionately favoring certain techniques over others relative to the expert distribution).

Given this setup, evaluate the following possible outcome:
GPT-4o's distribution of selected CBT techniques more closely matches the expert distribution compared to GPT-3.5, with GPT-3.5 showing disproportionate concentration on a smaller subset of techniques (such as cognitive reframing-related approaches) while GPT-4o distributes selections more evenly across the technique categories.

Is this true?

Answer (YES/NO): NO